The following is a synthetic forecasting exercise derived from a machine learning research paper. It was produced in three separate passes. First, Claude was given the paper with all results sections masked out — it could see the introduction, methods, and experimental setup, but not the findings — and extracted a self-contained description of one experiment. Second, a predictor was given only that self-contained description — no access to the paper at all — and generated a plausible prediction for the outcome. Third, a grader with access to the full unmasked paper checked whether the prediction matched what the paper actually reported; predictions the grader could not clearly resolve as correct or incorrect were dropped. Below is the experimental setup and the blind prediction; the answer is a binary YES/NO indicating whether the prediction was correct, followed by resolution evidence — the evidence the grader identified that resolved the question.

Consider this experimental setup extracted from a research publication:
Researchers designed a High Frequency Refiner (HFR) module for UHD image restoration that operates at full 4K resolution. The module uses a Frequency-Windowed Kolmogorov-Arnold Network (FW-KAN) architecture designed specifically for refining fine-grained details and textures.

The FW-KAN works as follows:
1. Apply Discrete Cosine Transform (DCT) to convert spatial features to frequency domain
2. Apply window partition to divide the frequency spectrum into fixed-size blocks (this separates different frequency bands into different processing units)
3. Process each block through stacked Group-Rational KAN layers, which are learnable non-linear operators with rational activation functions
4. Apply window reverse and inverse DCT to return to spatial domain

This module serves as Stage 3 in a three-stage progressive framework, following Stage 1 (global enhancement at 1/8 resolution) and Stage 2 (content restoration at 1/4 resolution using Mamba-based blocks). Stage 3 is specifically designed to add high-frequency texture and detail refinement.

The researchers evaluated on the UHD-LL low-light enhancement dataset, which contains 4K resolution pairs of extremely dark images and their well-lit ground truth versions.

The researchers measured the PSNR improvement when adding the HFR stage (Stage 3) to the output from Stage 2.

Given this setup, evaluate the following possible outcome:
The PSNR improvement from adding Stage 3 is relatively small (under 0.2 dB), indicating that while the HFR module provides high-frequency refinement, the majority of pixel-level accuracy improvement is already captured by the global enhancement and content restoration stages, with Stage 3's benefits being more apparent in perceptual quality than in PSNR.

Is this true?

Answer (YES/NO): NO